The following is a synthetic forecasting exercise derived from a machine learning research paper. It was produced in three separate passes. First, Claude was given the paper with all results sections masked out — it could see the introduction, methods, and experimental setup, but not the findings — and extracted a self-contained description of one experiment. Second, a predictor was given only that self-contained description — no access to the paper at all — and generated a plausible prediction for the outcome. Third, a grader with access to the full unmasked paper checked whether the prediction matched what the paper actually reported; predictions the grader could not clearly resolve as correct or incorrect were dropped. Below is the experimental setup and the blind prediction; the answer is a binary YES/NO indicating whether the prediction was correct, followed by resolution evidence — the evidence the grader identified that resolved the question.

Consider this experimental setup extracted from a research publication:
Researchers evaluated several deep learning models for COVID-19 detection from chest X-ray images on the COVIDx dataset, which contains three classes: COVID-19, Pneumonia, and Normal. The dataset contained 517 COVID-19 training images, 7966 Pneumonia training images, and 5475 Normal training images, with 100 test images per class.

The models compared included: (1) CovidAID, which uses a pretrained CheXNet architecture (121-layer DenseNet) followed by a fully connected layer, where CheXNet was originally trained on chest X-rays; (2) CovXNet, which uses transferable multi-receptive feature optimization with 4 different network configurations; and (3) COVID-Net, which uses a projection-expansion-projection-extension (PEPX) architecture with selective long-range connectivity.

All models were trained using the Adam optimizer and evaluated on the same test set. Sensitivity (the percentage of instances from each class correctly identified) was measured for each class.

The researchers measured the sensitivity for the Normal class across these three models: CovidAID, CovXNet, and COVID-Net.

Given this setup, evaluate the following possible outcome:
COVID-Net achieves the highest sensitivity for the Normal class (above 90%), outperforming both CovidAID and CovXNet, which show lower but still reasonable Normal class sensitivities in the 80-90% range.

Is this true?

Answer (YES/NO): NO